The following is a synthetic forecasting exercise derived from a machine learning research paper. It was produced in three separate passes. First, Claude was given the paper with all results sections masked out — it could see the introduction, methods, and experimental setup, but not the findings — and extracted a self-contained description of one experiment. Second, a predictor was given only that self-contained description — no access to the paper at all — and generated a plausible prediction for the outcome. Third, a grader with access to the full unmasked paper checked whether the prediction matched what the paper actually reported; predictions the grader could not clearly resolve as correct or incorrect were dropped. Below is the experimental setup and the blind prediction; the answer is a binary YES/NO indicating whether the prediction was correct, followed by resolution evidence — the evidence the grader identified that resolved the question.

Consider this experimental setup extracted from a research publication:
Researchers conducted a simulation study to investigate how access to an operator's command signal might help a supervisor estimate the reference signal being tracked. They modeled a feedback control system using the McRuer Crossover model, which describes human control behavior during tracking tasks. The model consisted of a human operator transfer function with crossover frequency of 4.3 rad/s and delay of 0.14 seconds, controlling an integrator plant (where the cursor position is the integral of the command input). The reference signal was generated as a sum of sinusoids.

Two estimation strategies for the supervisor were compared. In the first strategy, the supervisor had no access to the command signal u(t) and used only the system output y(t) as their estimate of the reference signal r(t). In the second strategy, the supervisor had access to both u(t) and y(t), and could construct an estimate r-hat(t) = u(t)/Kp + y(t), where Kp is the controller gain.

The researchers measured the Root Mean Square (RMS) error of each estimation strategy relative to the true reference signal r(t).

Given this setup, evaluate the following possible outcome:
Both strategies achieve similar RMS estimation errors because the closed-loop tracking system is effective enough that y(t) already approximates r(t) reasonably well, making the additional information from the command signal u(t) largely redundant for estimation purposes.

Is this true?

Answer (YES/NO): NO